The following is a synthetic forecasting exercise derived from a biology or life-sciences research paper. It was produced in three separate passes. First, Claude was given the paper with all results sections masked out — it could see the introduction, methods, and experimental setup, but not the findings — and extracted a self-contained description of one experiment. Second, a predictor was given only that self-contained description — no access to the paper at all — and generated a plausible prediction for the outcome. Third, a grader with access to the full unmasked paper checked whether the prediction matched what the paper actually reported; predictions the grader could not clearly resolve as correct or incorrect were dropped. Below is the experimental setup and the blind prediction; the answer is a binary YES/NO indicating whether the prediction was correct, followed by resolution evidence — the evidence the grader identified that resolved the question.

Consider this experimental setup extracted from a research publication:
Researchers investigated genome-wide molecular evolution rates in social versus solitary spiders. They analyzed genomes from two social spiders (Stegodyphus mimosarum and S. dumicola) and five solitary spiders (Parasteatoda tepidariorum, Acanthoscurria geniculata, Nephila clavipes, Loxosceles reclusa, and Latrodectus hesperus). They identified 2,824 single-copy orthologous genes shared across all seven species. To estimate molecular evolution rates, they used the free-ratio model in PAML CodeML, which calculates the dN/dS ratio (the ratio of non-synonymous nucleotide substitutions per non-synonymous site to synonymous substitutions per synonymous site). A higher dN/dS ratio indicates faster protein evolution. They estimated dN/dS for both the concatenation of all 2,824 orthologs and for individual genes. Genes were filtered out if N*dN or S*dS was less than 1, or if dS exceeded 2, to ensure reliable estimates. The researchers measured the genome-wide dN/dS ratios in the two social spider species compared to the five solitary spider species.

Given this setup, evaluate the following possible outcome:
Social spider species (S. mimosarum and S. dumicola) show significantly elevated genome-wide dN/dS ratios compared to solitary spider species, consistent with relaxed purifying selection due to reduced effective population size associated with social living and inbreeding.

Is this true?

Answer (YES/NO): YES